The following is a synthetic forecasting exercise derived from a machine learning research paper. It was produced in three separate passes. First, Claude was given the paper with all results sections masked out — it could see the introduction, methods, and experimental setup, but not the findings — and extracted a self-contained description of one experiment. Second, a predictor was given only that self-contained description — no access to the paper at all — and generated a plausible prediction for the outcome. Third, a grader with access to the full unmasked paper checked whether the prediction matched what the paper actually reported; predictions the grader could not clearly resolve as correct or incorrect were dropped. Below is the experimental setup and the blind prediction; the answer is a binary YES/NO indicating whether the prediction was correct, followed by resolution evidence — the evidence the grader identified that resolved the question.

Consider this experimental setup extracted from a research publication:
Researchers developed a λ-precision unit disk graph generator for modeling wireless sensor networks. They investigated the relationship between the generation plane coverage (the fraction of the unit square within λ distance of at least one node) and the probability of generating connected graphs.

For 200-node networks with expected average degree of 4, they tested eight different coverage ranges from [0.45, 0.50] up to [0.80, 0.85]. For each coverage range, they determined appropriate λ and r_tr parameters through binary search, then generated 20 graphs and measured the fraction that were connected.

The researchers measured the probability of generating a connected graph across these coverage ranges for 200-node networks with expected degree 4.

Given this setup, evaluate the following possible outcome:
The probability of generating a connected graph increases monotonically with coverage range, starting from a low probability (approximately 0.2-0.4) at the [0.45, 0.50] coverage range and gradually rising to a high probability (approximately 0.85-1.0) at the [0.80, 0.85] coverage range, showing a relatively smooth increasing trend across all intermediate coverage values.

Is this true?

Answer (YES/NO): NO